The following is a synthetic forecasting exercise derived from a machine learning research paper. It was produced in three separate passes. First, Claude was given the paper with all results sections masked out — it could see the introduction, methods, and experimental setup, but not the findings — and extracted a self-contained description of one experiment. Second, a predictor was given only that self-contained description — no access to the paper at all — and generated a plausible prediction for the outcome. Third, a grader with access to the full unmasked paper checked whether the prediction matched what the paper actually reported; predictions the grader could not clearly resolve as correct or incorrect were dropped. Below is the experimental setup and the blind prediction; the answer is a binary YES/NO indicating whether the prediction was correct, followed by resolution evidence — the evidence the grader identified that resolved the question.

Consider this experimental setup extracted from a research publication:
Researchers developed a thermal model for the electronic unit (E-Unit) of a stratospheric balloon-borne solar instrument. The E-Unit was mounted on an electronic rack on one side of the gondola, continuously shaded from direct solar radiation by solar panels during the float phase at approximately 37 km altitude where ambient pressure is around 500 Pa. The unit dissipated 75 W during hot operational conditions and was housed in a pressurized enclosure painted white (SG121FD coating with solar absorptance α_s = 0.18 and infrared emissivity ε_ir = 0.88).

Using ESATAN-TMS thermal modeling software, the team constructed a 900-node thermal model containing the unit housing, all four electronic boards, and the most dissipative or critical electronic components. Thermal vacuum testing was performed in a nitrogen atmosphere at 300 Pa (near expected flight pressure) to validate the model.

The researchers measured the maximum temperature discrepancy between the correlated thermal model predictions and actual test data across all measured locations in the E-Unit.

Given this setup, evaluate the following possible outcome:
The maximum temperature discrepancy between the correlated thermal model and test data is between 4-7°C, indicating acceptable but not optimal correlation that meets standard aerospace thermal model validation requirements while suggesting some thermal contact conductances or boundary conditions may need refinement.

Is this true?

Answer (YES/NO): NO